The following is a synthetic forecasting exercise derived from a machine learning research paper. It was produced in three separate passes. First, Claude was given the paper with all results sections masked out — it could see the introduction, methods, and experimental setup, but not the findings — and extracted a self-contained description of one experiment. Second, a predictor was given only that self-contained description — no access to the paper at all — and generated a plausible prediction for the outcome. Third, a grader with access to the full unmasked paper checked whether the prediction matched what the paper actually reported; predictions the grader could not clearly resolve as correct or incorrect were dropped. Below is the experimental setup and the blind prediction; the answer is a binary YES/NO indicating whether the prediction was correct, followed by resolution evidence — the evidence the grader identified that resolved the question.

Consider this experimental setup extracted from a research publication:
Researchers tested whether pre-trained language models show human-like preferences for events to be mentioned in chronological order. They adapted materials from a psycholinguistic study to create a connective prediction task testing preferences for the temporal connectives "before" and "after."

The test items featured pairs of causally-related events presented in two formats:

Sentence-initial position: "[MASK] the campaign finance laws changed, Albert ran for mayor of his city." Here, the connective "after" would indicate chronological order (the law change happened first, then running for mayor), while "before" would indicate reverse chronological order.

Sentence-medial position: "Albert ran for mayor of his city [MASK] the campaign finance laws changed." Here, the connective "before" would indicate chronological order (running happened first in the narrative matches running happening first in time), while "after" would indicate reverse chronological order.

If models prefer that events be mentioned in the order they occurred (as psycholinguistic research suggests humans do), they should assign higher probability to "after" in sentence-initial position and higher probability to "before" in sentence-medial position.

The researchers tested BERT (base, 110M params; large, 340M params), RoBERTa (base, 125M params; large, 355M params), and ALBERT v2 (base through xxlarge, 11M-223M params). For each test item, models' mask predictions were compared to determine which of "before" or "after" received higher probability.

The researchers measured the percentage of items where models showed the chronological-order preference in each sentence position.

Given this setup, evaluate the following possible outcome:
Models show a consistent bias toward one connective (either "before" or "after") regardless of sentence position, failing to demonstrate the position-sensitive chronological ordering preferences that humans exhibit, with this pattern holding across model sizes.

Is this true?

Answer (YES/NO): NO